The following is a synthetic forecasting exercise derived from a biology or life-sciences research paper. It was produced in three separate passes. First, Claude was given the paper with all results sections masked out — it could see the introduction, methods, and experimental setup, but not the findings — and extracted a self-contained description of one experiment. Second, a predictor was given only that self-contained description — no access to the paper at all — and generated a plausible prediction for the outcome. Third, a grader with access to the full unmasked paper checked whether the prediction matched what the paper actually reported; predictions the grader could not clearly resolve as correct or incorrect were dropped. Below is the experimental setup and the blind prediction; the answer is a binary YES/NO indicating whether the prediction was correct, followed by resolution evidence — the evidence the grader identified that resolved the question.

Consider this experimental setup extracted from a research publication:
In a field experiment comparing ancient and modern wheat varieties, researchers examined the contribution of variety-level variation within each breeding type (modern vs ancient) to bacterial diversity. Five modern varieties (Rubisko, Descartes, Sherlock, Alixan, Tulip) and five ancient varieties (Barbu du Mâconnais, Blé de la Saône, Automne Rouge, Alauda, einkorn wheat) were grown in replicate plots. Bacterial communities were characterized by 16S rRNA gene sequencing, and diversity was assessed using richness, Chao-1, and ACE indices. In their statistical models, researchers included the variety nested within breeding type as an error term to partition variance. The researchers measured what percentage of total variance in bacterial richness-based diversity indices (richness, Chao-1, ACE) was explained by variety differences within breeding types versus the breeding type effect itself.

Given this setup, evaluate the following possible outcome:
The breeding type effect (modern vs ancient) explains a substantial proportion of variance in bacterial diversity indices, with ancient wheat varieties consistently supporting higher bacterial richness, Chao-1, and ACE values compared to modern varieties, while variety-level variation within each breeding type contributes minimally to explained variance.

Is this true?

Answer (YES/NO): NO